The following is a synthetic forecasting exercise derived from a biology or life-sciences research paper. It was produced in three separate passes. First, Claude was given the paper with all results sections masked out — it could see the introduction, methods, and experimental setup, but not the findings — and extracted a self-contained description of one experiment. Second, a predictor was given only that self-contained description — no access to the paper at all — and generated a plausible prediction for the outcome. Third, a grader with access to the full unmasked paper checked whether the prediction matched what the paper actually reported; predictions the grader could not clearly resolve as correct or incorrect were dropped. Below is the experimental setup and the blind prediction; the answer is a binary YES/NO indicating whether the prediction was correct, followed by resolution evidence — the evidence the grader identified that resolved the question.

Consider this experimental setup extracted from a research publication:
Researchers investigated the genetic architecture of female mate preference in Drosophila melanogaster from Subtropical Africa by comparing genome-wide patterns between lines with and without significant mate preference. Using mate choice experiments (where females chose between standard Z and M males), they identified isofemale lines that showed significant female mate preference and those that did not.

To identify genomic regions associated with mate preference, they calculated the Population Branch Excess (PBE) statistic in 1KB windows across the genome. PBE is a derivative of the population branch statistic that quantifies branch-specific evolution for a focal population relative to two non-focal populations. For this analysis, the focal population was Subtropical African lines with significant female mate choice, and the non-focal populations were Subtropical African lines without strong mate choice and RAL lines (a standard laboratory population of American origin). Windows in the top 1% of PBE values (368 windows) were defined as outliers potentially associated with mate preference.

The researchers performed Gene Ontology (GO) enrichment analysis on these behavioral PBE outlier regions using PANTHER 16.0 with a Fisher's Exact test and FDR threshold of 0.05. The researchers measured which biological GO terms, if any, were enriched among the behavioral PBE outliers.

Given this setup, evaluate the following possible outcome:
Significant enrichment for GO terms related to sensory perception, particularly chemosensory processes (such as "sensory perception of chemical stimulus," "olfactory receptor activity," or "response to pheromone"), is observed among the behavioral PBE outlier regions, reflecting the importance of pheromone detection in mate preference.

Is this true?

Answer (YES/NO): YES